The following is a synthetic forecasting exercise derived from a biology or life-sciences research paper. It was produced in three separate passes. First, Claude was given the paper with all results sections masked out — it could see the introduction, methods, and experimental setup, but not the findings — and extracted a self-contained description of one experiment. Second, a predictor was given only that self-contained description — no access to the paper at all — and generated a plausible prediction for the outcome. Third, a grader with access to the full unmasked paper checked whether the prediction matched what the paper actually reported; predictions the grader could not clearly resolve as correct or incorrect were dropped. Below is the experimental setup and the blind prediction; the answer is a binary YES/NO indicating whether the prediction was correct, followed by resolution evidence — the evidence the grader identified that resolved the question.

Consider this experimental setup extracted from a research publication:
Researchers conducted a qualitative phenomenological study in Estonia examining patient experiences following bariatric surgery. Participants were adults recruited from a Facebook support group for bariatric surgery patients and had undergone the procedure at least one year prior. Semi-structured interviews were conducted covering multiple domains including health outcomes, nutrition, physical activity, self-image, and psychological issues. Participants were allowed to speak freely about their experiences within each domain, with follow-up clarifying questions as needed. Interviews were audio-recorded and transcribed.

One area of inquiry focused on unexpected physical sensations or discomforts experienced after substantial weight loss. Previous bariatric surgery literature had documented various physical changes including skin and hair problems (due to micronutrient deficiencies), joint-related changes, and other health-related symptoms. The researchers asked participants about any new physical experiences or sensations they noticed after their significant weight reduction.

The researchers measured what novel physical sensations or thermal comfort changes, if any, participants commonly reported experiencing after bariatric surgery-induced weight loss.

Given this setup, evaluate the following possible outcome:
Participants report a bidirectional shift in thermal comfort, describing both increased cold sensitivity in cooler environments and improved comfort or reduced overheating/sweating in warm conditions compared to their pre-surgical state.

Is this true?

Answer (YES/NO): NO